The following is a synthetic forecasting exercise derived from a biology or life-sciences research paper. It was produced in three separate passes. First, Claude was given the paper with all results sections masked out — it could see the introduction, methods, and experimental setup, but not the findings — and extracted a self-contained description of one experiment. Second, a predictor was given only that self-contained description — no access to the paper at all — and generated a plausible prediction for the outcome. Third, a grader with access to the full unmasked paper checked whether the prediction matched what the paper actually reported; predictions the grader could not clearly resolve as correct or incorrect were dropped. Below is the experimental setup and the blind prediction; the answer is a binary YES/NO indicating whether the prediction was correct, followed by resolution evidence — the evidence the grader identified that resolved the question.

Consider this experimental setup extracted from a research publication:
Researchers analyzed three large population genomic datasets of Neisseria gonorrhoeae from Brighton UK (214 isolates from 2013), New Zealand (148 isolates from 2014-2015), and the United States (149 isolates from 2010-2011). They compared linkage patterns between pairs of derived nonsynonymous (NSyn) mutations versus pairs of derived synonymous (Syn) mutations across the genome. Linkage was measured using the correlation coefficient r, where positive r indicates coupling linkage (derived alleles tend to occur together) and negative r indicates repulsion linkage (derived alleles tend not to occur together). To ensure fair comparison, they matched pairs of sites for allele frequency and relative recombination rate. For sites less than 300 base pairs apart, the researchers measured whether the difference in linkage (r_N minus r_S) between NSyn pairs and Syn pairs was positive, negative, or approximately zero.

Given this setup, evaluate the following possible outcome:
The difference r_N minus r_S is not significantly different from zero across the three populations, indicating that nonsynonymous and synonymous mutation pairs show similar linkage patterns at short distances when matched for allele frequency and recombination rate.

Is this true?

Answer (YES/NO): NO